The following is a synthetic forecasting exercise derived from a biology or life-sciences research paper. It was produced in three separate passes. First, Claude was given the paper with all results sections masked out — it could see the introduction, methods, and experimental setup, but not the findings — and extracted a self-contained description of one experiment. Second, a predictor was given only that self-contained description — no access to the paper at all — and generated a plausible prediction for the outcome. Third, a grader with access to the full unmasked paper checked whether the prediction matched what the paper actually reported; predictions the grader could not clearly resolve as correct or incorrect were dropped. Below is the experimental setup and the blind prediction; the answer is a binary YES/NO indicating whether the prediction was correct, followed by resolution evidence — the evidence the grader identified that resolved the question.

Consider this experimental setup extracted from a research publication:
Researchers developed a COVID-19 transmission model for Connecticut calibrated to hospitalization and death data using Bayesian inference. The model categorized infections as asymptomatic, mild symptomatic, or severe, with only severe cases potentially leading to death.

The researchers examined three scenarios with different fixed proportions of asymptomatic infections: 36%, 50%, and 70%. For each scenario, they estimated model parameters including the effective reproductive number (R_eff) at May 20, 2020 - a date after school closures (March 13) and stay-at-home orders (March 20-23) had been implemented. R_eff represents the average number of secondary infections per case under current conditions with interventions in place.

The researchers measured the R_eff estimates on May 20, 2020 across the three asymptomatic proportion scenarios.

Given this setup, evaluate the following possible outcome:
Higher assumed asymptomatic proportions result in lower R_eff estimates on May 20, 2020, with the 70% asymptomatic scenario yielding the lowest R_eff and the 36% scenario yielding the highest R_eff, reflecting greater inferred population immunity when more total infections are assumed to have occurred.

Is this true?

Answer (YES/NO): NO